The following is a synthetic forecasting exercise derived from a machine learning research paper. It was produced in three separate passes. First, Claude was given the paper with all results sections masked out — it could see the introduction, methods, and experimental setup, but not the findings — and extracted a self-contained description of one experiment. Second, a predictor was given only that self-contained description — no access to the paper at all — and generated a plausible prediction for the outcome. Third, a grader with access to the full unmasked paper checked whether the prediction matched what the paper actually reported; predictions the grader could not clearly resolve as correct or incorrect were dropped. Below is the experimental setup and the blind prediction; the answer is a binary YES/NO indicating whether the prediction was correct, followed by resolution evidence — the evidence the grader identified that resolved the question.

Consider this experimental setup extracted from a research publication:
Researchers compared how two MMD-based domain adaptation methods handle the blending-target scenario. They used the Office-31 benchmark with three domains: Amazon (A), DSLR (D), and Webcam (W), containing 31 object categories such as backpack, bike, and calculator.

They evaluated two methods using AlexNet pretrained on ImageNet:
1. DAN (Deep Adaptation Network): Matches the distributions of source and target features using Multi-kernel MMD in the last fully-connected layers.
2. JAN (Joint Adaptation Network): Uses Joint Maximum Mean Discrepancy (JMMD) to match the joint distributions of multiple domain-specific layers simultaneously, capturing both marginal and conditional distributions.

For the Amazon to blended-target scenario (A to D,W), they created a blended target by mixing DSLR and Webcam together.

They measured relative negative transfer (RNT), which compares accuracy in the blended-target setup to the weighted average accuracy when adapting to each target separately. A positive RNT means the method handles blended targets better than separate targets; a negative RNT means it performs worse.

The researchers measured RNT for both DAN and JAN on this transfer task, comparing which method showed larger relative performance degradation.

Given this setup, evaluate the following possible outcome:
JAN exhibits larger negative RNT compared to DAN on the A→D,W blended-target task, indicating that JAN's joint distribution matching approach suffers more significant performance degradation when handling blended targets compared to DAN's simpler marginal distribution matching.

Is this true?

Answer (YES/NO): YES